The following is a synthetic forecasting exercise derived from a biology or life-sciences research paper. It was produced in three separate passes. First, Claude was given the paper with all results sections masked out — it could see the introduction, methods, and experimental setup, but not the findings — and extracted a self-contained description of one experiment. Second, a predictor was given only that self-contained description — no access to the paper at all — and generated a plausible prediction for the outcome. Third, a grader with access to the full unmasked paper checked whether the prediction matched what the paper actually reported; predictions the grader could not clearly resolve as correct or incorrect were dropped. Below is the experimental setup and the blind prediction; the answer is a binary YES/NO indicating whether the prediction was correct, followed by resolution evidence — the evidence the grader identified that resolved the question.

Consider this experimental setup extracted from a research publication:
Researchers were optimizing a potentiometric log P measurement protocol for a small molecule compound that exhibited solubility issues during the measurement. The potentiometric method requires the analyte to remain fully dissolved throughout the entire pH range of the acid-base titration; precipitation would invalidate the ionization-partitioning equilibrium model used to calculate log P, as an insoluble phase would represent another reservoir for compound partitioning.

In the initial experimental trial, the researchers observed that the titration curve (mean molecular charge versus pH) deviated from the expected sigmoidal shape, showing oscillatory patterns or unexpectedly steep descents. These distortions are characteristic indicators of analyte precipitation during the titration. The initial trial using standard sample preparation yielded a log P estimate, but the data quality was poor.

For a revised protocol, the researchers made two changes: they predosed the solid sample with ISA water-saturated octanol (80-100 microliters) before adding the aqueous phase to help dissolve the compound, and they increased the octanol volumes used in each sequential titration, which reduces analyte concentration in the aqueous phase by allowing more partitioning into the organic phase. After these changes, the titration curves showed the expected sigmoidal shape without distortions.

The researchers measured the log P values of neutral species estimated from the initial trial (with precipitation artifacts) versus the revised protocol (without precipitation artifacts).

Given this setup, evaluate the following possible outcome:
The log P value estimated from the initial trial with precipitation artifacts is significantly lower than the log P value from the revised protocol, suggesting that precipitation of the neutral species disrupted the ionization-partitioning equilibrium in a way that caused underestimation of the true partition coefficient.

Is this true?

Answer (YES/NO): NO